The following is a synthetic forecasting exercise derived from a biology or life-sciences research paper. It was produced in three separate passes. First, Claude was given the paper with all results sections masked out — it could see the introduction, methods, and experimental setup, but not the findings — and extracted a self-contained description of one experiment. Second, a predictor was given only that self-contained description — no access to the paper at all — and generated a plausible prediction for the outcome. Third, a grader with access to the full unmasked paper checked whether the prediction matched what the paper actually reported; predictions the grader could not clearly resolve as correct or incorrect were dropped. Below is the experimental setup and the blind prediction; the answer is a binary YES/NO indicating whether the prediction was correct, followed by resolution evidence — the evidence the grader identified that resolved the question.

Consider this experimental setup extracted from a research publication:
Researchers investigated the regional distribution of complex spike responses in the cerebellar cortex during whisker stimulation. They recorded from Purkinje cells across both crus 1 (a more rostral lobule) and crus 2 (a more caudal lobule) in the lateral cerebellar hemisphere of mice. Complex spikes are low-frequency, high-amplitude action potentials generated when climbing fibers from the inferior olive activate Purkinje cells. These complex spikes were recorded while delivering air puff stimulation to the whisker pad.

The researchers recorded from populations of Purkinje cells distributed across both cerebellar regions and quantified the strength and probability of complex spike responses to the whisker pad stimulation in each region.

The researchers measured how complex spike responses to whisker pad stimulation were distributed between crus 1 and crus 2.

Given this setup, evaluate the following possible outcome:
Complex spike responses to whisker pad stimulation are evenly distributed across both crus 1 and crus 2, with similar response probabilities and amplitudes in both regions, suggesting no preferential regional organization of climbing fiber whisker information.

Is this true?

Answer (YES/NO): NO